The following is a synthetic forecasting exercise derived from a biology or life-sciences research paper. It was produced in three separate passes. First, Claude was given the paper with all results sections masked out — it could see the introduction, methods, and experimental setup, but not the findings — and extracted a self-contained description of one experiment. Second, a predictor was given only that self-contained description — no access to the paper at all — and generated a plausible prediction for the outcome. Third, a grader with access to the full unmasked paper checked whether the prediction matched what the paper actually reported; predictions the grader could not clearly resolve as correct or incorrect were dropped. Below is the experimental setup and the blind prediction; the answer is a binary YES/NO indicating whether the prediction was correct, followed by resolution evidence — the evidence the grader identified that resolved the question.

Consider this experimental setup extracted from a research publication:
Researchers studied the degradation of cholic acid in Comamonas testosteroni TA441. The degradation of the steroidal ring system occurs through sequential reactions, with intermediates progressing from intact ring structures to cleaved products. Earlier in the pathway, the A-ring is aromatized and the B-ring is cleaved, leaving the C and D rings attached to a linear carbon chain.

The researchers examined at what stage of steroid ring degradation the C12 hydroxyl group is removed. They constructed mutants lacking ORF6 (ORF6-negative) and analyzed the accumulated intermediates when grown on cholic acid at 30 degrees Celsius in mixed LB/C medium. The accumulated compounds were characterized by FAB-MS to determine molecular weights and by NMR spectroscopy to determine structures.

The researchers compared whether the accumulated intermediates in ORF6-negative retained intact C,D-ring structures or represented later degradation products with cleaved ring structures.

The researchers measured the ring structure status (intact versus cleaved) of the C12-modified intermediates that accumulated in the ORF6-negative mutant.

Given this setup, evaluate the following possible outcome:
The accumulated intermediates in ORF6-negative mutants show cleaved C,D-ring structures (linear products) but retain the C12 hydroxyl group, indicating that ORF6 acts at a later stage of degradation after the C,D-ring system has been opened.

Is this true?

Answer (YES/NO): NO